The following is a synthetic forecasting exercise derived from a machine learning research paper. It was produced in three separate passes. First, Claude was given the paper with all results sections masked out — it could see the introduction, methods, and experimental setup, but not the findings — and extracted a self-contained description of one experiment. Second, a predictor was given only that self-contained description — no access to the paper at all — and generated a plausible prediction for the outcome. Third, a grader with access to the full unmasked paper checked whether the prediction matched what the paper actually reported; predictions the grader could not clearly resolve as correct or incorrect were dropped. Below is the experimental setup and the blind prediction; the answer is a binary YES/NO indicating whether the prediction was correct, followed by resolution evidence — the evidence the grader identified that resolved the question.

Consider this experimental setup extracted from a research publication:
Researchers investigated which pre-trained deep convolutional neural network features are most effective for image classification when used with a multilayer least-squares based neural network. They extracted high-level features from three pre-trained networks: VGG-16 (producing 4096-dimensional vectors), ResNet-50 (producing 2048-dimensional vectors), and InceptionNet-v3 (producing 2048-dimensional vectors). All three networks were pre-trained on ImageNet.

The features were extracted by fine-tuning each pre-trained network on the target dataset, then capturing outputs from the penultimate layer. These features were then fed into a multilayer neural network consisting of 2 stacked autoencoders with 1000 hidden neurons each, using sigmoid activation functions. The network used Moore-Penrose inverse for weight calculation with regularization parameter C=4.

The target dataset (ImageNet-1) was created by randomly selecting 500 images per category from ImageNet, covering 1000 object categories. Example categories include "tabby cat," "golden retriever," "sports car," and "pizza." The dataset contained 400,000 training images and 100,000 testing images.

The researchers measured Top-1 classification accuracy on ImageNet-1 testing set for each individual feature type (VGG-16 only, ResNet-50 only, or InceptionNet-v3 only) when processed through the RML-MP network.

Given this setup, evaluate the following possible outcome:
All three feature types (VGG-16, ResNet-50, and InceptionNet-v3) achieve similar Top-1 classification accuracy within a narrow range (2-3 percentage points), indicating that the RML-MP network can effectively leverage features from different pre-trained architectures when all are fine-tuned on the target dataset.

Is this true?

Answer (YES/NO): NO